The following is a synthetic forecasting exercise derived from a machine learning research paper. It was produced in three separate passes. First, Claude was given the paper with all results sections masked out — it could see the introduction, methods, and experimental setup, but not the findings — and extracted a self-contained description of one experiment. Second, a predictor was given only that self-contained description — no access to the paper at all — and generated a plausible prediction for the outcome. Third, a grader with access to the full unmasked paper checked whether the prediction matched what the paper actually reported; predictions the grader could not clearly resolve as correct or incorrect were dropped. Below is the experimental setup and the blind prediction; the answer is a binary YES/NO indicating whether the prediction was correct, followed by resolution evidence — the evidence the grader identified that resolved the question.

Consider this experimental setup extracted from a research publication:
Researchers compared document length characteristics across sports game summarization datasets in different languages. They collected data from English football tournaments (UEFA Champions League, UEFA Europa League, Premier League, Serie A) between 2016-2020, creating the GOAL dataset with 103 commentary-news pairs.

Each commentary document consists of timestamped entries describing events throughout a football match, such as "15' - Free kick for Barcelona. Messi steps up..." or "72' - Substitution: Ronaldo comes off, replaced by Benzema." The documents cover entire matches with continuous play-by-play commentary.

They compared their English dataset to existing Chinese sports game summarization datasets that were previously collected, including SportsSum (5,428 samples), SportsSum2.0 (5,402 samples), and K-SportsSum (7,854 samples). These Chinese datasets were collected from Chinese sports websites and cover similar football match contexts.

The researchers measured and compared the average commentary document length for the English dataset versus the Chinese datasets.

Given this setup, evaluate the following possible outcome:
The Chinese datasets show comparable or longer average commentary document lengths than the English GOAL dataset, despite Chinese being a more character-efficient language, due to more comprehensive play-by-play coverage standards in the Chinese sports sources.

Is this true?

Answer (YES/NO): NO